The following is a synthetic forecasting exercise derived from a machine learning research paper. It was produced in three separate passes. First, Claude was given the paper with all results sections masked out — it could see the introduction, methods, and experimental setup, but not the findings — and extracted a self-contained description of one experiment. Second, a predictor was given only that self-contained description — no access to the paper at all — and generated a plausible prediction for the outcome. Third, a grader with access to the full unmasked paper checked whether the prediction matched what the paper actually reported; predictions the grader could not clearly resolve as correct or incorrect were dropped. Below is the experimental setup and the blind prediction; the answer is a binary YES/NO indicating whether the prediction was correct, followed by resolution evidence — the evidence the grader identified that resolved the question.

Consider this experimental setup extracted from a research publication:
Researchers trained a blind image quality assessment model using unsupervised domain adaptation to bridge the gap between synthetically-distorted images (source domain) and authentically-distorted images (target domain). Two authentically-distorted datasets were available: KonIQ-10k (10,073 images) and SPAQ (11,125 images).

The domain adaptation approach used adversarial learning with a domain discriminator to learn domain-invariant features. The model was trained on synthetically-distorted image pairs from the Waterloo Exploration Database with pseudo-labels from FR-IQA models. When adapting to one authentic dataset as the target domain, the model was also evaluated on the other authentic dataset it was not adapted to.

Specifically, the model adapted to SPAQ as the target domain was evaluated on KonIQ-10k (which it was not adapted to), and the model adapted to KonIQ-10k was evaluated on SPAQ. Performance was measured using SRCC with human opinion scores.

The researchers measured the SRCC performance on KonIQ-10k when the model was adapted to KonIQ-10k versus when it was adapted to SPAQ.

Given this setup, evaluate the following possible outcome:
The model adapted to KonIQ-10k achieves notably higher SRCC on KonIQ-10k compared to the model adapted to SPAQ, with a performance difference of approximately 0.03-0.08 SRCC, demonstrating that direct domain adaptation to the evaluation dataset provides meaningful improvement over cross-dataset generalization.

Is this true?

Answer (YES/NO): NO